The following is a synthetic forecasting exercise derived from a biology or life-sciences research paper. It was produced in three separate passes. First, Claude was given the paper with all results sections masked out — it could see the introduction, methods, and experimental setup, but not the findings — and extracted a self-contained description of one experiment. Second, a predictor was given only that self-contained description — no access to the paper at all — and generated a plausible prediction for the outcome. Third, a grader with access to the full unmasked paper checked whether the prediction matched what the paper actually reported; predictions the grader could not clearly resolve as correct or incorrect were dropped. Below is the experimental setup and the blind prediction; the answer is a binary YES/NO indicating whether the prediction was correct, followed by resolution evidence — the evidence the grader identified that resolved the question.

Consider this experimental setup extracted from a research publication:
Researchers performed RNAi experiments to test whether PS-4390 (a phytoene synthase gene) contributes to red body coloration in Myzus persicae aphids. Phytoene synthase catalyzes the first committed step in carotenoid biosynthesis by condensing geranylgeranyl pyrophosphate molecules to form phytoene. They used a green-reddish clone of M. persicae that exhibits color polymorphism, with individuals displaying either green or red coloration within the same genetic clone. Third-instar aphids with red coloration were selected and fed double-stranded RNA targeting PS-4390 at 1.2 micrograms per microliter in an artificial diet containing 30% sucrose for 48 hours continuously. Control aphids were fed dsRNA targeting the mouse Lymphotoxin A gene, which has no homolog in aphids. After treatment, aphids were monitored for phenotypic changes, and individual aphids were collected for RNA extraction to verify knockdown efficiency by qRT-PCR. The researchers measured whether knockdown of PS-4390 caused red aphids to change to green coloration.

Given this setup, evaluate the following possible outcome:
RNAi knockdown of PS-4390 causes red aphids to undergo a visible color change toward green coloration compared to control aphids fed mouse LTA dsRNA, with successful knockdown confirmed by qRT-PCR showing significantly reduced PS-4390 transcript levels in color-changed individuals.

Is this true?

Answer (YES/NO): YES